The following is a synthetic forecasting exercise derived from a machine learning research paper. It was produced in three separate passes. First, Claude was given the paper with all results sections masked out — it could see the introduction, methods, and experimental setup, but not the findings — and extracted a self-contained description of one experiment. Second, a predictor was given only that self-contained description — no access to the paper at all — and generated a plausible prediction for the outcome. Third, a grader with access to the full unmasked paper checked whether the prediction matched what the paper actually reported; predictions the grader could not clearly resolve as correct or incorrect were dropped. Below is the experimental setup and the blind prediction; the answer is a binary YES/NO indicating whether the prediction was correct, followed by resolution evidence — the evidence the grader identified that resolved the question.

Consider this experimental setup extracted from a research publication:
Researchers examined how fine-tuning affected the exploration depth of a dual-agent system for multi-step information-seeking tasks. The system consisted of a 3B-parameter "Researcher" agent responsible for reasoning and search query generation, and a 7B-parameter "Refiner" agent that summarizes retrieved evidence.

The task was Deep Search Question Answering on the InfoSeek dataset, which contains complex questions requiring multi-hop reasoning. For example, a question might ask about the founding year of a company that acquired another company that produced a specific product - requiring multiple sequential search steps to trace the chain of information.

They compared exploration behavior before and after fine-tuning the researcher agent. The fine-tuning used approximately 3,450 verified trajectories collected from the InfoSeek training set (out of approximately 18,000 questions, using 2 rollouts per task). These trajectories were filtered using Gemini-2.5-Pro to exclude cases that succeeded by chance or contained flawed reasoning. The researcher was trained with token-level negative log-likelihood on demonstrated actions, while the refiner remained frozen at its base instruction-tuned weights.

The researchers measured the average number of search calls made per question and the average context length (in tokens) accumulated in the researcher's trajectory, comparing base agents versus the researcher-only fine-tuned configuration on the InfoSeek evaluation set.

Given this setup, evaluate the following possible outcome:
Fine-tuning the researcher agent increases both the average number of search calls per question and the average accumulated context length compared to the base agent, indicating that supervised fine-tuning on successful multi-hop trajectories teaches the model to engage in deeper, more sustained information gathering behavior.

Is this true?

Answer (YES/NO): YES